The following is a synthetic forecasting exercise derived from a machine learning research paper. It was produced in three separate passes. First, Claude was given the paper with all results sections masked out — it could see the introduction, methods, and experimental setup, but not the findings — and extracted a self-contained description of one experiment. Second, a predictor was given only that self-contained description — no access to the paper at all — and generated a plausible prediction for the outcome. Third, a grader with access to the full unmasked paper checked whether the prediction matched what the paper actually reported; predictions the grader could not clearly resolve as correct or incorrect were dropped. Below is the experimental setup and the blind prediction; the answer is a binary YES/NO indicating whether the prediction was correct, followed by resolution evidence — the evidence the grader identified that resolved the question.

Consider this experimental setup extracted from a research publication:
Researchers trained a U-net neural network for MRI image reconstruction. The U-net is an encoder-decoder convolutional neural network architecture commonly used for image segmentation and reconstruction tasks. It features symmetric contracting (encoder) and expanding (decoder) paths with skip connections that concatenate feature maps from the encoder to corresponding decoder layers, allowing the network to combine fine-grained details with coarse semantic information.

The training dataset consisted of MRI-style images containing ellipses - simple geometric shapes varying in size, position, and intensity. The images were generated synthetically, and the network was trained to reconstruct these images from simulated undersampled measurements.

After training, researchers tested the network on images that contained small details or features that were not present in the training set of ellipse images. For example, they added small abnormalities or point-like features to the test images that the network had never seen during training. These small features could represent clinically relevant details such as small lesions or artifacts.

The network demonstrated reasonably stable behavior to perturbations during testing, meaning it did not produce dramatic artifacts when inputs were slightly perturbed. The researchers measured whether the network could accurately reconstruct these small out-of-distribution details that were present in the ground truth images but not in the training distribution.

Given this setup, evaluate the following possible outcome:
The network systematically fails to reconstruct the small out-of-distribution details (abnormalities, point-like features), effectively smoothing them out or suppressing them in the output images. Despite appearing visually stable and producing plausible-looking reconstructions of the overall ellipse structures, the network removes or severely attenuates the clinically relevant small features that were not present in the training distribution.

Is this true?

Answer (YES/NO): YES